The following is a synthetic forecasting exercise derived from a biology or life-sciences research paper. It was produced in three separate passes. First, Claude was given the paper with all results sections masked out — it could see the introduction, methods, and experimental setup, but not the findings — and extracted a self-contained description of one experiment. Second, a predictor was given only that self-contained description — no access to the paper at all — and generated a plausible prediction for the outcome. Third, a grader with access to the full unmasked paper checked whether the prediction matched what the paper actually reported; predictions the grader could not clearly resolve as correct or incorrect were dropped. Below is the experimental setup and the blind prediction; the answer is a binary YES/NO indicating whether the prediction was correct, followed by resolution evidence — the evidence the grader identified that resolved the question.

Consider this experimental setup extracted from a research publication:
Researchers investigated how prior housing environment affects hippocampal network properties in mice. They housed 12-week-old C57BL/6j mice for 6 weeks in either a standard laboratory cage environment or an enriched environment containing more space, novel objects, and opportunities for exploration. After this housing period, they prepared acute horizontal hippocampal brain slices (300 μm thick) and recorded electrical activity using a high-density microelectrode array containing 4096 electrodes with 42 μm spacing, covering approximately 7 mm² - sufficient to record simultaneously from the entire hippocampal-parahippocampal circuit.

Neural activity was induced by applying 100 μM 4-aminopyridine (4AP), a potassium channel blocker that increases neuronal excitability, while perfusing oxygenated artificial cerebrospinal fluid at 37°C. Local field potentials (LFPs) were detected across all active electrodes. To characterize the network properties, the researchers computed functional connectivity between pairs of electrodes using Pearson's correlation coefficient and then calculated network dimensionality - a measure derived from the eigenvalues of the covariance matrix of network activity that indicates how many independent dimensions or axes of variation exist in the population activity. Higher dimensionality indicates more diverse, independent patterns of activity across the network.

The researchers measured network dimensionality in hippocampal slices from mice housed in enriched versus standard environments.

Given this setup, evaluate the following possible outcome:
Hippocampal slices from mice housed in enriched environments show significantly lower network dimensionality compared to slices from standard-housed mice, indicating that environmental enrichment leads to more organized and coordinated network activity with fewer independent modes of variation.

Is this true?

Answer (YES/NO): NO